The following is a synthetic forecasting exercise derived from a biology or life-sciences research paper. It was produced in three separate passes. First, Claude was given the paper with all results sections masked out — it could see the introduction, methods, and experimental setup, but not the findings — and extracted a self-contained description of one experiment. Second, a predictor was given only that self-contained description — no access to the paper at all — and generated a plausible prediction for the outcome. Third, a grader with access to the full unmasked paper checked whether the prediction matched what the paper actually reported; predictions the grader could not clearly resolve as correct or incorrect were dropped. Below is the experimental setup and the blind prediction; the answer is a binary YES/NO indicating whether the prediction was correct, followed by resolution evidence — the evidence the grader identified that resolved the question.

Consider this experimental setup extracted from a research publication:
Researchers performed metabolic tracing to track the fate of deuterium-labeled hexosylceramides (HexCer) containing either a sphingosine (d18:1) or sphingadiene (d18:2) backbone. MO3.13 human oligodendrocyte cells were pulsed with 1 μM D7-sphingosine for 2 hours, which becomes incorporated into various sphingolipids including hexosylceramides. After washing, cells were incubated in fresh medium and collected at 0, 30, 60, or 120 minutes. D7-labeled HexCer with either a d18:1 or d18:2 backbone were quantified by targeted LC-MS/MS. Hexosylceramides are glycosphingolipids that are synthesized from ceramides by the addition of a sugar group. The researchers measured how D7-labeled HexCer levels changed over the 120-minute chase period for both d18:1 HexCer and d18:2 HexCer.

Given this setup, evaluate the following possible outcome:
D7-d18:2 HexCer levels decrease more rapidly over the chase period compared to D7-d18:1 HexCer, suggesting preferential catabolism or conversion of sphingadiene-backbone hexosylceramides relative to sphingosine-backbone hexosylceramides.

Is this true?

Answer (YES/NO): NO